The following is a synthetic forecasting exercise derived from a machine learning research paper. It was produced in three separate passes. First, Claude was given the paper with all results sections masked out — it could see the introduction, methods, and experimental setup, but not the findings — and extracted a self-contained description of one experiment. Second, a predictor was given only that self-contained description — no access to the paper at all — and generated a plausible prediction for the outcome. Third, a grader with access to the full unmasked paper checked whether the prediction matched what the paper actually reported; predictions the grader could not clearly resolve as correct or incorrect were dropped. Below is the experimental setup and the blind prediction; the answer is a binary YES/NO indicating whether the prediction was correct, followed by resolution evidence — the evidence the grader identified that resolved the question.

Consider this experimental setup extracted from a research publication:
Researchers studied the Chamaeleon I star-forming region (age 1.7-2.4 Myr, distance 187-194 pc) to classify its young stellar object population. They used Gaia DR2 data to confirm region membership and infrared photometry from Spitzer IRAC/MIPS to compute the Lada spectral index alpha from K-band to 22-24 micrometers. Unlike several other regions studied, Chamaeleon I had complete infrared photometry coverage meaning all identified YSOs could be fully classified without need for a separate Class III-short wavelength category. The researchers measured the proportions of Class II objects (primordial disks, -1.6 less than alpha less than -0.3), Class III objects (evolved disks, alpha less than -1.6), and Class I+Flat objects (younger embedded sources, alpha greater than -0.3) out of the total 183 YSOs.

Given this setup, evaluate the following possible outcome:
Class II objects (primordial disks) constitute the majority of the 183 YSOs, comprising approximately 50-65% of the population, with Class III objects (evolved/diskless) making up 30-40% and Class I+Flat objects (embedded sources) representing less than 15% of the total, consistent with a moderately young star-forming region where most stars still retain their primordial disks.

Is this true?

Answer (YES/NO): NO